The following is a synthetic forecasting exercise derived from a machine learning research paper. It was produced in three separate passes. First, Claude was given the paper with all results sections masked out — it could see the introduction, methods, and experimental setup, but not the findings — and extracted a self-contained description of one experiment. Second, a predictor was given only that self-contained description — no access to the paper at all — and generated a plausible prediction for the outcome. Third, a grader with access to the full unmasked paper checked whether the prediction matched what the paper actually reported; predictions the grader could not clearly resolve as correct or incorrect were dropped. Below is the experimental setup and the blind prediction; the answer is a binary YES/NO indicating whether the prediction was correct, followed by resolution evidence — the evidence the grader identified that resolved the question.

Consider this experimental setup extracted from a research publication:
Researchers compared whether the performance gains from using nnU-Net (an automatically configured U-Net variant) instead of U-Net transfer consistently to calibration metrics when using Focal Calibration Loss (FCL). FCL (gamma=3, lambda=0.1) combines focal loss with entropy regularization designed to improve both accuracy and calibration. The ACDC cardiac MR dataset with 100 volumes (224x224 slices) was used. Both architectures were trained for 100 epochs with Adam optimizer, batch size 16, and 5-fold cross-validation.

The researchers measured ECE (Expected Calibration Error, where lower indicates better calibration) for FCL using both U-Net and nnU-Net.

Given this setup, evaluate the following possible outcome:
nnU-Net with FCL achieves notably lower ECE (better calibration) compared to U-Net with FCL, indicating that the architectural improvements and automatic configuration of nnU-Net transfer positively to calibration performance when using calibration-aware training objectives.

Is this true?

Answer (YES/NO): YES